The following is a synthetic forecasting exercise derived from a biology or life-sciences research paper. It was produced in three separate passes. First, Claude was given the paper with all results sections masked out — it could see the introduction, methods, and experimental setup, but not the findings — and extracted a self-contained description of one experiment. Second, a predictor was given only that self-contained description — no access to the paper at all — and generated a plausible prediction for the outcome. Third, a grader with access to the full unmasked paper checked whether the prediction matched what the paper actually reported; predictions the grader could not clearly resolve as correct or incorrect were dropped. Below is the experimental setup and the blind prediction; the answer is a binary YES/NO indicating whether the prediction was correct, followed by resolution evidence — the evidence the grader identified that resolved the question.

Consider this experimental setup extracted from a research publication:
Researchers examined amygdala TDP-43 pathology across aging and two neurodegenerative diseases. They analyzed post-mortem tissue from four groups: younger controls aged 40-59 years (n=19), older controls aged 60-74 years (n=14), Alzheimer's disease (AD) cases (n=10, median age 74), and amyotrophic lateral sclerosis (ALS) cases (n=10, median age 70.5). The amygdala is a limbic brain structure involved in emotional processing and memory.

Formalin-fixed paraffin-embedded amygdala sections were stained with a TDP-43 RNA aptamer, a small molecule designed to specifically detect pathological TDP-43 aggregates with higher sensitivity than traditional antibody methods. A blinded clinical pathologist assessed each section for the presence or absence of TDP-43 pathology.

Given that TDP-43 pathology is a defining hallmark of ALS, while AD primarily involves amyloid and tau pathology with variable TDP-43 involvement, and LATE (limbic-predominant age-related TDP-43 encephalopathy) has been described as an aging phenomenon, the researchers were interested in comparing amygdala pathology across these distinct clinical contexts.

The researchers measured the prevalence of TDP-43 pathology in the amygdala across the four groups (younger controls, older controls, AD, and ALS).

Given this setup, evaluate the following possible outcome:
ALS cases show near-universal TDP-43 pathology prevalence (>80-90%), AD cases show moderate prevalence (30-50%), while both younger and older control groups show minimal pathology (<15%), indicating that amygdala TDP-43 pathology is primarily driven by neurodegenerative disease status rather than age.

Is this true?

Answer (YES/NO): NO